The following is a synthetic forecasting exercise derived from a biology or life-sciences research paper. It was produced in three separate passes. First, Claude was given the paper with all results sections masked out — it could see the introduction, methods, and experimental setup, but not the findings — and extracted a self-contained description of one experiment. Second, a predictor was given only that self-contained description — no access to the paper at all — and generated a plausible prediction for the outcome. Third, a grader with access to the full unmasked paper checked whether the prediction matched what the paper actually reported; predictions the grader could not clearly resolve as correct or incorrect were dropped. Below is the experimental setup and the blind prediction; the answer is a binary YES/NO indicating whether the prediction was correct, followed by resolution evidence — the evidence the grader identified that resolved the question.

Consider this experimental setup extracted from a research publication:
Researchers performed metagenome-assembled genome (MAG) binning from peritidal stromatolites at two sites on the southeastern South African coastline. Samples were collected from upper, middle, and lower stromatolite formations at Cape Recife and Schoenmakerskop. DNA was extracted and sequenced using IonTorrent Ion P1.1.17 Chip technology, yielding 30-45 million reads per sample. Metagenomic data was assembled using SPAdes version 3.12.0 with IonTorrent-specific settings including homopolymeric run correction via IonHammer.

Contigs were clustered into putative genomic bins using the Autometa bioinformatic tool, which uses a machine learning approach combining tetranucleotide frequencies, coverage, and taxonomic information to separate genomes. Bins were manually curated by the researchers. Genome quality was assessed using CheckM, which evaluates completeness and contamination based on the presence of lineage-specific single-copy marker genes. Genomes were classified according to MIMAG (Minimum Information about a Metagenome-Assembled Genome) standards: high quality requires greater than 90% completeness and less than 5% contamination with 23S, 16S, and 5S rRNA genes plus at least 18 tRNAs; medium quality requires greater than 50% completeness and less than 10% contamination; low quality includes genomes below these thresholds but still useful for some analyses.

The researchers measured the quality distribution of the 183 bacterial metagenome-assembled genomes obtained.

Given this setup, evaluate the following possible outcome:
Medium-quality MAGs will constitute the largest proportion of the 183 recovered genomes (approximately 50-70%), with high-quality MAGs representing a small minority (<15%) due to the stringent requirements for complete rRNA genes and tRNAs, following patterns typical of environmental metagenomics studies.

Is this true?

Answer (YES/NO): NO